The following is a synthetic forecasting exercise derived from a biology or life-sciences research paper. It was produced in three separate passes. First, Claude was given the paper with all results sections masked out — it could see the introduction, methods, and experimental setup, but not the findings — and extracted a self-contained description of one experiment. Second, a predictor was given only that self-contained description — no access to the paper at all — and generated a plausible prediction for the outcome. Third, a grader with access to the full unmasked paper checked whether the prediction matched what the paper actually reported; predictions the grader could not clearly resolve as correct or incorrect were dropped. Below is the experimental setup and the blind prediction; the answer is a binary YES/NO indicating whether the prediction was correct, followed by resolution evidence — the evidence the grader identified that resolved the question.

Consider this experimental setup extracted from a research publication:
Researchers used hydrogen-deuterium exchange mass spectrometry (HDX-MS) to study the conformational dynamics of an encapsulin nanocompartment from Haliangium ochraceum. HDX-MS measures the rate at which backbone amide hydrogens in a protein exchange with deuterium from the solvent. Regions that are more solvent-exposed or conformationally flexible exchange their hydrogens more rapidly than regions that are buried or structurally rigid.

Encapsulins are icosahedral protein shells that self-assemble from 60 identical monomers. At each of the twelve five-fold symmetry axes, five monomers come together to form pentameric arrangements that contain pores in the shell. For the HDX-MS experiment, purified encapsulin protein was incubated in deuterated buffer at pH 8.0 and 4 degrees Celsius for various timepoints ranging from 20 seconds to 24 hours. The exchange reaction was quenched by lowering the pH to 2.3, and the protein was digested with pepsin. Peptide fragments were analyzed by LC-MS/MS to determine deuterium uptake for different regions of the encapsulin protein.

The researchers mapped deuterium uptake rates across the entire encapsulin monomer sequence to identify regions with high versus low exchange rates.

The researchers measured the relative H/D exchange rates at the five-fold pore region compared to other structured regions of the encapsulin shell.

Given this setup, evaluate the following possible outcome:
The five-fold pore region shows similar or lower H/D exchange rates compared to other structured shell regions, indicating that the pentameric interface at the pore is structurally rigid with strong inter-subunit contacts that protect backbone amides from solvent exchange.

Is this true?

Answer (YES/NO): NO